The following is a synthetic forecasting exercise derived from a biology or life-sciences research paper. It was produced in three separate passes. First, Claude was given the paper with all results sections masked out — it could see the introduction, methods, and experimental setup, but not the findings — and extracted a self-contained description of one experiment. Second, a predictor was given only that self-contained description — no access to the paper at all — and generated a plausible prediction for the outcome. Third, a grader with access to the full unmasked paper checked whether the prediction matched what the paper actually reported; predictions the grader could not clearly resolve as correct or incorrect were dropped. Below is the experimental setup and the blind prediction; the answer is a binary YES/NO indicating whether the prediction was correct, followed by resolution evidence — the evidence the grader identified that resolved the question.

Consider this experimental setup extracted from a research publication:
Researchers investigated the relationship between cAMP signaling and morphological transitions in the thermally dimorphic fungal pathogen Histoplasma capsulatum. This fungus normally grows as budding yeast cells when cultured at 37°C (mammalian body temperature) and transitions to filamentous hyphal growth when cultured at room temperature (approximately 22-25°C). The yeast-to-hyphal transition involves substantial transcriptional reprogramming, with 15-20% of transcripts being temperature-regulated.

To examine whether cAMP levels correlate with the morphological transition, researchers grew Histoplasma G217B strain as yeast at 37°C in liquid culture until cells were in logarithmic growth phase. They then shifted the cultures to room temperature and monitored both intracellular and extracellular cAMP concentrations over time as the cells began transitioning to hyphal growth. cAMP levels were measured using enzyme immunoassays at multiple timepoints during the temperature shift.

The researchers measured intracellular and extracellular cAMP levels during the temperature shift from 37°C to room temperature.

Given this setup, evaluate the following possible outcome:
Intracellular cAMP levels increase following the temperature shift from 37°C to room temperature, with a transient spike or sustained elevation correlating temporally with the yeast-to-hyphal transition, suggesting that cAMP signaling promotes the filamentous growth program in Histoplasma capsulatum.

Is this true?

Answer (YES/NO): YES